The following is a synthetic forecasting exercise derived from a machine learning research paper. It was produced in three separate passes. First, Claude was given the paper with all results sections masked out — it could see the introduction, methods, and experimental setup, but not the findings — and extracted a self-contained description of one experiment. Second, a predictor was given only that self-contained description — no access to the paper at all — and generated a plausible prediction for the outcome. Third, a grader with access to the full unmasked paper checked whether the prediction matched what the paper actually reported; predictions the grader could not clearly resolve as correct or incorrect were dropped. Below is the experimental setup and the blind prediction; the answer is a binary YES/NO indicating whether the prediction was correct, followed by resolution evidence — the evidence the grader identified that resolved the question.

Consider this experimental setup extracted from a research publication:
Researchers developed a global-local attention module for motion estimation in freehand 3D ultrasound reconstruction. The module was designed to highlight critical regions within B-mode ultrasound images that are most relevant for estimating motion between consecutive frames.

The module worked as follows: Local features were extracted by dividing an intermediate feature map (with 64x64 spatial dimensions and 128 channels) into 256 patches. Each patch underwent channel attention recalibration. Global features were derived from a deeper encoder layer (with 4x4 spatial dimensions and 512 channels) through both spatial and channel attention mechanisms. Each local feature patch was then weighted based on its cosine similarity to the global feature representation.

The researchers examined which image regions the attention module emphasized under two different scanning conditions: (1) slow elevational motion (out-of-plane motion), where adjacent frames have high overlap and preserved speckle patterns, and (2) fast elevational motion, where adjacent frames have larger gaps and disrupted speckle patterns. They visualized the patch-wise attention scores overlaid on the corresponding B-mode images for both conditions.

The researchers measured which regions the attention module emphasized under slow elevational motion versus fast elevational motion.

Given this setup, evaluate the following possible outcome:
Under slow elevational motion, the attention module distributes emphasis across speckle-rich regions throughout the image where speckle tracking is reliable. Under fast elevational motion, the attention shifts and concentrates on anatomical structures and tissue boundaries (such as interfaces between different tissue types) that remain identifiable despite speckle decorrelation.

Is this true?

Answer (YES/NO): NO